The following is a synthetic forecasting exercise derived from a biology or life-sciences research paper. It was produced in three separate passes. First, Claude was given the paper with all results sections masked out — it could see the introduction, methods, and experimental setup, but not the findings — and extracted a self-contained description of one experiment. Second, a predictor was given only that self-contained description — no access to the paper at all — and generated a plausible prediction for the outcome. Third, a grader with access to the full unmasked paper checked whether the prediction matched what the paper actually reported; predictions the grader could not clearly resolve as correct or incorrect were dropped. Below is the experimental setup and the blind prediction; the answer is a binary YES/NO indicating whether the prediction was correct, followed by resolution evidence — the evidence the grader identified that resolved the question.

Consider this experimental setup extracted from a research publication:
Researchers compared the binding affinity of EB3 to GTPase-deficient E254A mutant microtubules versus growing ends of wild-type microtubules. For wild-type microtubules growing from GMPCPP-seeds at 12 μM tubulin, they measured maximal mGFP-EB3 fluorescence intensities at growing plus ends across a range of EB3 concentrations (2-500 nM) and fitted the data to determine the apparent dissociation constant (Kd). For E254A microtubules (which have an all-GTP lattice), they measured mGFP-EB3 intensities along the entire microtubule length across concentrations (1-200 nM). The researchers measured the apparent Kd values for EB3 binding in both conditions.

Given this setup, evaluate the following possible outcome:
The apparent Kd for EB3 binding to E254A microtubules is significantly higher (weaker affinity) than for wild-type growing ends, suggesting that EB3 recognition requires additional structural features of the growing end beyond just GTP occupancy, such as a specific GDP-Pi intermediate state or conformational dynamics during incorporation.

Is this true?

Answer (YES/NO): NO